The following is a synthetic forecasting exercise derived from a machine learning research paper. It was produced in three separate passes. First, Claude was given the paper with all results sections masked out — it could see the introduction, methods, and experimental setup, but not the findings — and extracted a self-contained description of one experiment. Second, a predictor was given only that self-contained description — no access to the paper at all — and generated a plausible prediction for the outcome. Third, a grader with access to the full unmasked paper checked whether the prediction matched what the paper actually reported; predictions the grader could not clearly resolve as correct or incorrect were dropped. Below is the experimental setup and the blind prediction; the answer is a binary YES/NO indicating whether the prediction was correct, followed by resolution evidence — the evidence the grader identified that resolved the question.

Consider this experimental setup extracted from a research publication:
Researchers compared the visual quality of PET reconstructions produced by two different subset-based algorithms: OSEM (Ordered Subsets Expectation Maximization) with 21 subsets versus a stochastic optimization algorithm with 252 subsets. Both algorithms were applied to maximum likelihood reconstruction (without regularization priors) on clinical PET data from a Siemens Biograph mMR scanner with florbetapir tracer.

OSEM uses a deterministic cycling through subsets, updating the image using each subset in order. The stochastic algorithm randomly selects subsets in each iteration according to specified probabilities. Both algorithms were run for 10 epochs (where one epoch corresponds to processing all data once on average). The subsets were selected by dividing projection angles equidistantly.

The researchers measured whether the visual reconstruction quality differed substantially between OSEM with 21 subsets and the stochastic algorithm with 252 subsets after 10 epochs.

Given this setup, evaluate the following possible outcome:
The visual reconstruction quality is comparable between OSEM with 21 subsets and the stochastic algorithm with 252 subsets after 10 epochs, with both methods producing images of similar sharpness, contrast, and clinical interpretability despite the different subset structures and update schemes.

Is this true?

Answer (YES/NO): YES